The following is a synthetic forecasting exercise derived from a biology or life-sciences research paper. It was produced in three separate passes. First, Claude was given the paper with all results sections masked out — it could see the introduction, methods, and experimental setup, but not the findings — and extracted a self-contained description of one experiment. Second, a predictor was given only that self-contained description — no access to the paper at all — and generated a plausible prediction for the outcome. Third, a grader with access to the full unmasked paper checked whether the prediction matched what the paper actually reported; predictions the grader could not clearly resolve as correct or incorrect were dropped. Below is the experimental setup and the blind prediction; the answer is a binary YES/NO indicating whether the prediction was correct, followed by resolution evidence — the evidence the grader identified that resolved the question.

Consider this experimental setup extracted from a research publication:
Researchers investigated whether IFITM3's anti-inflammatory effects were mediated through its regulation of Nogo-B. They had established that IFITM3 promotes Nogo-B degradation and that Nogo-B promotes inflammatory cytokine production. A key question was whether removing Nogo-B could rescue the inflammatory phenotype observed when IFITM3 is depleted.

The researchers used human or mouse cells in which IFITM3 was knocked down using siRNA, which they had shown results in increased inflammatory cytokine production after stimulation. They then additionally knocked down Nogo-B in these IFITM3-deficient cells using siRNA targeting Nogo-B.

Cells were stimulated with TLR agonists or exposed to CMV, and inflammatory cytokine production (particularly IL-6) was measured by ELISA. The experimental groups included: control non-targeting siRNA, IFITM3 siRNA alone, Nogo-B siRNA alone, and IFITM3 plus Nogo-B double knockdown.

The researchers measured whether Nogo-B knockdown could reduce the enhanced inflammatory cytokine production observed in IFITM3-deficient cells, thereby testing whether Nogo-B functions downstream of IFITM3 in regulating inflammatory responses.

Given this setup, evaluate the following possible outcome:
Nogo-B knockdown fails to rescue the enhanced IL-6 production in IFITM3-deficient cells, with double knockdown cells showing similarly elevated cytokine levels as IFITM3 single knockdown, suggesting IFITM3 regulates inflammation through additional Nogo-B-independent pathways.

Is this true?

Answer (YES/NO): NO